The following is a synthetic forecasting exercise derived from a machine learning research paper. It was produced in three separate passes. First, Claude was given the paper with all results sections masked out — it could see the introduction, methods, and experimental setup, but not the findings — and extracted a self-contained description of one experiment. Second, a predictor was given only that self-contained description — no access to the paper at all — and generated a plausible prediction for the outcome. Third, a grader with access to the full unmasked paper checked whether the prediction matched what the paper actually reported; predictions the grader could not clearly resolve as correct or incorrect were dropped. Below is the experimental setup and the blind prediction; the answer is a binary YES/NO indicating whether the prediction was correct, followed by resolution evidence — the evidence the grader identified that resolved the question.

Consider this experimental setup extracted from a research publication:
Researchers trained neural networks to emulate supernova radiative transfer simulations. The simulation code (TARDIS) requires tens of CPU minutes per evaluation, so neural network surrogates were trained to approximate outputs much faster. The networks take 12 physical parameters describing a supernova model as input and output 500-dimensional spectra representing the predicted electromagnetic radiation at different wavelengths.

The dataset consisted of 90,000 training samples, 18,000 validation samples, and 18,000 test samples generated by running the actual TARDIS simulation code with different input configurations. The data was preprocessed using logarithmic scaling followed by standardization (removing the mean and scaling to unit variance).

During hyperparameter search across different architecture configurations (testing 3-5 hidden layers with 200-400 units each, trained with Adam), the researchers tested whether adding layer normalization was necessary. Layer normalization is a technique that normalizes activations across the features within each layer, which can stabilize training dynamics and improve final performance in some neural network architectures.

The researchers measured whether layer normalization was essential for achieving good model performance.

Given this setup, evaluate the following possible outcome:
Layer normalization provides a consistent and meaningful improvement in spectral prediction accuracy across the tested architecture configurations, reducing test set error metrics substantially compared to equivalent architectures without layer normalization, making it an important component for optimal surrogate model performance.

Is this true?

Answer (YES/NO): NO